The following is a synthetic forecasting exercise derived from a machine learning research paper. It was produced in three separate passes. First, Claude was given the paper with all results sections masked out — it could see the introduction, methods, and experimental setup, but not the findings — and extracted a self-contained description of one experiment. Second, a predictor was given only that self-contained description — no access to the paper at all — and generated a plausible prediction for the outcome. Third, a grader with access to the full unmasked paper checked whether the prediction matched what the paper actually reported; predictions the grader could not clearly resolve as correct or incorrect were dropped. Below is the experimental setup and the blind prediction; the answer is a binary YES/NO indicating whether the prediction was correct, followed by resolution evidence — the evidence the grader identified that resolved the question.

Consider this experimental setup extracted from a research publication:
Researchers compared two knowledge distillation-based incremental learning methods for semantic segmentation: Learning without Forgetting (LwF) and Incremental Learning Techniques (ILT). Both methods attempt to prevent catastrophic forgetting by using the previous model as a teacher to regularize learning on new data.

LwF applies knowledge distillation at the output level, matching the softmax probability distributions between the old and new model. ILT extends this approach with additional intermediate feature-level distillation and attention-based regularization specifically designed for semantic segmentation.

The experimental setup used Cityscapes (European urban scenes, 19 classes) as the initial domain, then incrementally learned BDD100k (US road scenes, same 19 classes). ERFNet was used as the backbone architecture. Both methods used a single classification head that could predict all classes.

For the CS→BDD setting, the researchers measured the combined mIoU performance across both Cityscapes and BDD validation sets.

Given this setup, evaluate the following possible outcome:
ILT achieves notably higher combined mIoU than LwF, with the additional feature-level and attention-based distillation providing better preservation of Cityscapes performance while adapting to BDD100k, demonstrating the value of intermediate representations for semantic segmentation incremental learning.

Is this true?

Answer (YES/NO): NO